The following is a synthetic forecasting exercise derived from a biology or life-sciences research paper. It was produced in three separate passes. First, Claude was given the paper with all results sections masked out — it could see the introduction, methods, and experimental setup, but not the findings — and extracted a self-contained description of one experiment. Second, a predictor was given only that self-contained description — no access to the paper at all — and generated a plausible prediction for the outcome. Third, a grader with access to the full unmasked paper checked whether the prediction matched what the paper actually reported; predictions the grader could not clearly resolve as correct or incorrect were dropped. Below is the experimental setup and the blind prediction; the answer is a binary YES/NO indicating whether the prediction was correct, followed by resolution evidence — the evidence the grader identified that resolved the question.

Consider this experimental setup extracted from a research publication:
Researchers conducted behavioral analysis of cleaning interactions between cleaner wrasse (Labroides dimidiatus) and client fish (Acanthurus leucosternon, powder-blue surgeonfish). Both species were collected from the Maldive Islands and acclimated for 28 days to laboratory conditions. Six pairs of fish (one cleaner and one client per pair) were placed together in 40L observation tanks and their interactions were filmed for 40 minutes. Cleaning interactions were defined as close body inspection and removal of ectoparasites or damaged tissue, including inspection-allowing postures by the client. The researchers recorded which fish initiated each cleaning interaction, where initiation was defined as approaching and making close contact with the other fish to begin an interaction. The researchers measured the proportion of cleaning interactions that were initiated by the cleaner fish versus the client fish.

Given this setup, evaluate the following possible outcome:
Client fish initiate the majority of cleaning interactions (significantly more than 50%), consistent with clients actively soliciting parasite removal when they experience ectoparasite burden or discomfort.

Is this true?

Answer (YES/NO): NO